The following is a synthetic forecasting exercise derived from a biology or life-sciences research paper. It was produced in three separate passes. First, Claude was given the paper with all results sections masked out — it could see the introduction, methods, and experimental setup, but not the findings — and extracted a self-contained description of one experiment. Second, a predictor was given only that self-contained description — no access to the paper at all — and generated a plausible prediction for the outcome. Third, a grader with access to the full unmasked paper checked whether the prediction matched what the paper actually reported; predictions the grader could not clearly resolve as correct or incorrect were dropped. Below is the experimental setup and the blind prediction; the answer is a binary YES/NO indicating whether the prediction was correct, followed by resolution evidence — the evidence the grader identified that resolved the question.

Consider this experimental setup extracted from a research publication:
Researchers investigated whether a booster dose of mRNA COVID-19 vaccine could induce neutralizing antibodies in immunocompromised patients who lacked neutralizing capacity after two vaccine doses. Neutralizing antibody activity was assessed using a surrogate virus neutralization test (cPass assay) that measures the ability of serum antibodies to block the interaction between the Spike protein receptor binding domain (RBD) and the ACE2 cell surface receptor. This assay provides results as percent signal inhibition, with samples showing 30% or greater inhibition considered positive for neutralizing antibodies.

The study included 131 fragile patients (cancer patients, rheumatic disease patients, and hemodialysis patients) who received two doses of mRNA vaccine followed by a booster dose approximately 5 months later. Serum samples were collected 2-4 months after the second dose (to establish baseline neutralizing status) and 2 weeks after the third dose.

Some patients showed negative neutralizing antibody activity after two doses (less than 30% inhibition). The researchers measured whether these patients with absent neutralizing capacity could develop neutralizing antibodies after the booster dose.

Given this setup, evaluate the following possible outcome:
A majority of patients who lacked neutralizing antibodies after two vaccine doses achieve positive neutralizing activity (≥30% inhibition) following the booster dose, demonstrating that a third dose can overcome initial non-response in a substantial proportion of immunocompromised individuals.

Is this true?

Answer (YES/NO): YES